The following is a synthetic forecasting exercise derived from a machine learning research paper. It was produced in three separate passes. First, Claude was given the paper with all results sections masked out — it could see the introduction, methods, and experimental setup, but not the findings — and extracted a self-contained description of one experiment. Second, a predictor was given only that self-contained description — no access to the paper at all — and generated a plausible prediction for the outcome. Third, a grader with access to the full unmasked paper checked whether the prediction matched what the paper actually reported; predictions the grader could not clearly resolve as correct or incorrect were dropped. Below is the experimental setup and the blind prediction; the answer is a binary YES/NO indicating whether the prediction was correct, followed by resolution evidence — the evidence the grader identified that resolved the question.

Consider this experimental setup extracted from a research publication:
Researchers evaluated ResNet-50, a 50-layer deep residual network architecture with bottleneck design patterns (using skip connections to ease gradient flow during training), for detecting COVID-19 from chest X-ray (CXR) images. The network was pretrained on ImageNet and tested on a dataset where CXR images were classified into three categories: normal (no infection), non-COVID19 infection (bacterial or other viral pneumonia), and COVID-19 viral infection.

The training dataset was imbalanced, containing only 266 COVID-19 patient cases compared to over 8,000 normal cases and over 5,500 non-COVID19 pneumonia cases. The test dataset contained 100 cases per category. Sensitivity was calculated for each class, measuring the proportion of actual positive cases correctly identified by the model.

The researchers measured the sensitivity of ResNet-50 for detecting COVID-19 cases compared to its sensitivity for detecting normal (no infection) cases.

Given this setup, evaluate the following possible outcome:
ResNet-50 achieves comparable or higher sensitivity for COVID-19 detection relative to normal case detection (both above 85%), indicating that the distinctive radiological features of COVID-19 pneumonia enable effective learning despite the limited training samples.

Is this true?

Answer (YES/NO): NO